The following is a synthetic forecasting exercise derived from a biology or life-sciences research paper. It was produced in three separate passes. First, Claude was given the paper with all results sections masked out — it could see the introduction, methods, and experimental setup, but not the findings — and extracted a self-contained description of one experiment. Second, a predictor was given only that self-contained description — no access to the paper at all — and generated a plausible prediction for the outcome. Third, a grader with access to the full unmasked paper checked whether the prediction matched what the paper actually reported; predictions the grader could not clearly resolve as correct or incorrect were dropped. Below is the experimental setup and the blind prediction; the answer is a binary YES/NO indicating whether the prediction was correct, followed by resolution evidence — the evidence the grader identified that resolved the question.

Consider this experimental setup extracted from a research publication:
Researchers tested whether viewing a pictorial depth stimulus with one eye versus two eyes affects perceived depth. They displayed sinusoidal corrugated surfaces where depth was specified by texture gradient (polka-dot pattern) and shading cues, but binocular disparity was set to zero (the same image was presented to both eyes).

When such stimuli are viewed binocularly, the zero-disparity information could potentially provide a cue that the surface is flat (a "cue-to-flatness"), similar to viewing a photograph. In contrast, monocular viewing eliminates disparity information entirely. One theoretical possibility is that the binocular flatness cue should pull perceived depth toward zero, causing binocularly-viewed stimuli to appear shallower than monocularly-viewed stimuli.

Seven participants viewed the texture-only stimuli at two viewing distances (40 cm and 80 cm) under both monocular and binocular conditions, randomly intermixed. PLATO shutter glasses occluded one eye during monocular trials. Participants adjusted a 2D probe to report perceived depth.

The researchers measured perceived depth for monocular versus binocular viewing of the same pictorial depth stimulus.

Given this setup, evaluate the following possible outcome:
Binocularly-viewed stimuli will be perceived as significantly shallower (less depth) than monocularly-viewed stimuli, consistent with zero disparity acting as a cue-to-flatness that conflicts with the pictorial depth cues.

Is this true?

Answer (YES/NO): NO